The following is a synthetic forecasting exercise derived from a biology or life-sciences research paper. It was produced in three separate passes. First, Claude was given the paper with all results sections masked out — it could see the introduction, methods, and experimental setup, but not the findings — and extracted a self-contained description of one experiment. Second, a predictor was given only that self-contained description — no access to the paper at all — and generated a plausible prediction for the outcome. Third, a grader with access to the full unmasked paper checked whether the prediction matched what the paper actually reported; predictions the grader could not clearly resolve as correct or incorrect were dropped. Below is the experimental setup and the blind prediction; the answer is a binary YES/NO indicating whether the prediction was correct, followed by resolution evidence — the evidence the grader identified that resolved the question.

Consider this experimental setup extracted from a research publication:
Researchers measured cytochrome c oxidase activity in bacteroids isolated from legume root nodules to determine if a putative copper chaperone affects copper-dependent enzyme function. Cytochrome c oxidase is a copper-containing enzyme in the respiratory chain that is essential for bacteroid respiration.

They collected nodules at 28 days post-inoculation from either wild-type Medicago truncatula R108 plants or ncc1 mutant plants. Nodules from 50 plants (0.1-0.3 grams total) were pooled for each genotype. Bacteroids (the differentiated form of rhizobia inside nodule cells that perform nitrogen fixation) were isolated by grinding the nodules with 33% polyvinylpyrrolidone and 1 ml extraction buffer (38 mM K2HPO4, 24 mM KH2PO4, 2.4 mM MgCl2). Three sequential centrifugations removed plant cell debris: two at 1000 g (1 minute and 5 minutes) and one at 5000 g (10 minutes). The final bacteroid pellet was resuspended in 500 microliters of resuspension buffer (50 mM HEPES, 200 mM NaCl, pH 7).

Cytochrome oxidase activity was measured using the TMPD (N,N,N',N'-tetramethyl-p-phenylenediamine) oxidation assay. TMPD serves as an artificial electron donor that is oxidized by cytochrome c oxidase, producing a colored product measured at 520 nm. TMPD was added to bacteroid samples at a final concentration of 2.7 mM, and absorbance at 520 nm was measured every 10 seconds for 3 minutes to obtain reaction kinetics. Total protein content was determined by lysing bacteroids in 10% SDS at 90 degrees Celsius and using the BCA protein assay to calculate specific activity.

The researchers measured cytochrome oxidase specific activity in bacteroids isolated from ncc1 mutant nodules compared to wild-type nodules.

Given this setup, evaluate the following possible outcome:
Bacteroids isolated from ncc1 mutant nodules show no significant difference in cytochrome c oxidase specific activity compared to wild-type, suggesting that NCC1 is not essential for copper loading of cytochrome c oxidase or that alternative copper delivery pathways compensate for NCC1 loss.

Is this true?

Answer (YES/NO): NO